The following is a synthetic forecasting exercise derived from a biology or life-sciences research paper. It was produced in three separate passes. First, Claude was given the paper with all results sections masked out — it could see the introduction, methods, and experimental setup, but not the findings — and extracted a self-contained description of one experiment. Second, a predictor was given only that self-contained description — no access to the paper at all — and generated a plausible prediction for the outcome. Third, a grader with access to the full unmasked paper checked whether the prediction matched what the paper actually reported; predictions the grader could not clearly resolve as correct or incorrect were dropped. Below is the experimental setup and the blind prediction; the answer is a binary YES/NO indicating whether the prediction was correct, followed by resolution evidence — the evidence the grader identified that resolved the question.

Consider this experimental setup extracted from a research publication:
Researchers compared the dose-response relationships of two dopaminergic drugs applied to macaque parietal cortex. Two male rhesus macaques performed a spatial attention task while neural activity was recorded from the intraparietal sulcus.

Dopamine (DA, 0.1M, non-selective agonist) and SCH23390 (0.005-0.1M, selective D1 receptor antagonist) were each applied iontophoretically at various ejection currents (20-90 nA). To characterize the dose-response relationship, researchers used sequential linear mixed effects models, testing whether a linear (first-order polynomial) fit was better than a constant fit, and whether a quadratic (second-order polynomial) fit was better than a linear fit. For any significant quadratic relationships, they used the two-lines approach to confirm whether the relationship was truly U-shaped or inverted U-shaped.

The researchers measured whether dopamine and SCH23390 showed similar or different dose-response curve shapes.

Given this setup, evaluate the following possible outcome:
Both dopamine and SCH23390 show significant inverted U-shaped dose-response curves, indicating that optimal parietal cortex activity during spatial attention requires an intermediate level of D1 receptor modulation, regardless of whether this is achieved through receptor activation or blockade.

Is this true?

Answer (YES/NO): NO